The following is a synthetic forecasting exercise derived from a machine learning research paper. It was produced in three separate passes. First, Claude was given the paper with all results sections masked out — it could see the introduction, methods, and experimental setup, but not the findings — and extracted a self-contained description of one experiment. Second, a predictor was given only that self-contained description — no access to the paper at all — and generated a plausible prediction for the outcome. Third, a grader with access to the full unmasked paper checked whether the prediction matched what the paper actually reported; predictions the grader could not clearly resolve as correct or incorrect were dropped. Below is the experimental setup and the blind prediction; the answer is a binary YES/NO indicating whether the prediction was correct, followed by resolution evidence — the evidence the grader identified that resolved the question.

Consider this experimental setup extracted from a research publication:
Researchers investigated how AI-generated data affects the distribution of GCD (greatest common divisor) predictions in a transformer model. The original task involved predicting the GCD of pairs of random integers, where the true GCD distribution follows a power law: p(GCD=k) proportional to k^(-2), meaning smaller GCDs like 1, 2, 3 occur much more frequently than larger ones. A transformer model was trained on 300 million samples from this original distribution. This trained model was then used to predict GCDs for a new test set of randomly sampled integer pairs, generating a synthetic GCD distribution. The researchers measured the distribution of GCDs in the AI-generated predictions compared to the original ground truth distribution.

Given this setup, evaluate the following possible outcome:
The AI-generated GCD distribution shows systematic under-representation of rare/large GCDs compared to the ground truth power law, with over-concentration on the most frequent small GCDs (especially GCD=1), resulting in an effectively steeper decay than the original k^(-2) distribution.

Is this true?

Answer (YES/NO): NO